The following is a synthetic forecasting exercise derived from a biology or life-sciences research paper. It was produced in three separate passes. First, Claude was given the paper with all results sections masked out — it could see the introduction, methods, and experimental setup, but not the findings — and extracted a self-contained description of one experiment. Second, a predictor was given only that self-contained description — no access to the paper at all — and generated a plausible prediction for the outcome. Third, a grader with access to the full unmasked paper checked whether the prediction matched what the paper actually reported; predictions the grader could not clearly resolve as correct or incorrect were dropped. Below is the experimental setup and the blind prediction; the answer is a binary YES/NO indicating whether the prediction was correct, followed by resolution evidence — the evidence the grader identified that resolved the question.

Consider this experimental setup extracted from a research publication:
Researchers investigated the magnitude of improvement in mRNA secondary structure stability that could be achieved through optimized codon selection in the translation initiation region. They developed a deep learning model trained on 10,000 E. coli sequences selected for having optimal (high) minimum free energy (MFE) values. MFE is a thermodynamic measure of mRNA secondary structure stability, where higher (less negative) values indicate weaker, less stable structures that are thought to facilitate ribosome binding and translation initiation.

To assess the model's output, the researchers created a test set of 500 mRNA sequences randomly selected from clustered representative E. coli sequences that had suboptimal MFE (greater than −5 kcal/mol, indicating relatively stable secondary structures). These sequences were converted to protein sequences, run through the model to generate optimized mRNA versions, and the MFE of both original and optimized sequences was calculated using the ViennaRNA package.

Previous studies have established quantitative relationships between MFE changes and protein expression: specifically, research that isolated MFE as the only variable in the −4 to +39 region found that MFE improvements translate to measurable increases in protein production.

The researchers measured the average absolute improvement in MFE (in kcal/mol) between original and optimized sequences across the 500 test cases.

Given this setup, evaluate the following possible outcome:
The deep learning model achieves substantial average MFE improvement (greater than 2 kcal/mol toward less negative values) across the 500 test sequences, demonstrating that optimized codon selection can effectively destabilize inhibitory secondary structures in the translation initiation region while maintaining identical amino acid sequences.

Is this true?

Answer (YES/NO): YES